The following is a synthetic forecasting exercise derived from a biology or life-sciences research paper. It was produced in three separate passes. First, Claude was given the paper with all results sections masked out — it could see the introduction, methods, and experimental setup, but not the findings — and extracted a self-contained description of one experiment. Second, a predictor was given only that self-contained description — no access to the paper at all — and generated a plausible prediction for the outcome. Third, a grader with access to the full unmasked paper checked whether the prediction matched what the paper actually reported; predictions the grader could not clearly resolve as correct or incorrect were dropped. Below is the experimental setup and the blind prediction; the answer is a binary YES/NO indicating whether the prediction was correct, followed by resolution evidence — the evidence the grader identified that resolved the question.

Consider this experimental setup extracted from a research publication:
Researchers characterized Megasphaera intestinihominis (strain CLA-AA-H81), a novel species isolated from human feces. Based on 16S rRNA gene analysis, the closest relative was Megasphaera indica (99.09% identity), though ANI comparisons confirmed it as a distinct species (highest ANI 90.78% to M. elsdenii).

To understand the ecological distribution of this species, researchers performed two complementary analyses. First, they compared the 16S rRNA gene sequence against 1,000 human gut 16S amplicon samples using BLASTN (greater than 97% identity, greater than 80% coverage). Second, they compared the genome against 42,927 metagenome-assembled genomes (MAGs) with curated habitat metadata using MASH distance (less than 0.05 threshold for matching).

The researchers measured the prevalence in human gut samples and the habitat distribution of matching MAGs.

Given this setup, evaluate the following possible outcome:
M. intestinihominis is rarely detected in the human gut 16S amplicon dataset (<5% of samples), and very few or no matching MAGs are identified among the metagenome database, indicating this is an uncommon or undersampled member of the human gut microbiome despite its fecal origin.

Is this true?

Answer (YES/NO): NO